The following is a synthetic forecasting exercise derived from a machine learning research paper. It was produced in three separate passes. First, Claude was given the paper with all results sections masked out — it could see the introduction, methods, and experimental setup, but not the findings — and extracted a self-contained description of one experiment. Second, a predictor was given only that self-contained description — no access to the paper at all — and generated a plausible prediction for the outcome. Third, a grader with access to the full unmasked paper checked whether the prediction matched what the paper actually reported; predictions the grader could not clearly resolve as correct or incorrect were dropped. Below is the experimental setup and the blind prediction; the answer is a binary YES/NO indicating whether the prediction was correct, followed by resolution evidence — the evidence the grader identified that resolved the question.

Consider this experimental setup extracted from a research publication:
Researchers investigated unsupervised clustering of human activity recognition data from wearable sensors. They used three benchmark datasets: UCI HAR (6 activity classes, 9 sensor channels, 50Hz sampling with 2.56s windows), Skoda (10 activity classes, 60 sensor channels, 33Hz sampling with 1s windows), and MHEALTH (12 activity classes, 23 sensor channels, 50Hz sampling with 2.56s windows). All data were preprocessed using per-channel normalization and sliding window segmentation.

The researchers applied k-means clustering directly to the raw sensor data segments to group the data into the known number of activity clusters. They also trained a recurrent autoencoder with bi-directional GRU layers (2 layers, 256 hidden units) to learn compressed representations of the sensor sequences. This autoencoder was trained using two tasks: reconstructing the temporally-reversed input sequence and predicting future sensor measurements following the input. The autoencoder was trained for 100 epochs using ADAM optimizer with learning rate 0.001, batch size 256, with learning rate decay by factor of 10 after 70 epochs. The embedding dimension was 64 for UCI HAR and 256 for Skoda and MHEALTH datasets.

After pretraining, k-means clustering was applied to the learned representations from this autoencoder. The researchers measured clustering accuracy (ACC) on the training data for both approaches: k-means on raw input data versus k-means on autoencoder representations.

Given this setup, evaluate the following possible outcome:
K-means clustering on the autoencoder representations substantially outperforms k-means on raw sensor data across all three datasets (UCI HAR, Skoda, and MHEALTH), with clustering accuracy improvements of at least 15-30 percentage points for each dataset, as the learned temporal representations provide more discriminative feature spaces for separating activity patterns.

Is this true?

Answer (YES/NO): NO